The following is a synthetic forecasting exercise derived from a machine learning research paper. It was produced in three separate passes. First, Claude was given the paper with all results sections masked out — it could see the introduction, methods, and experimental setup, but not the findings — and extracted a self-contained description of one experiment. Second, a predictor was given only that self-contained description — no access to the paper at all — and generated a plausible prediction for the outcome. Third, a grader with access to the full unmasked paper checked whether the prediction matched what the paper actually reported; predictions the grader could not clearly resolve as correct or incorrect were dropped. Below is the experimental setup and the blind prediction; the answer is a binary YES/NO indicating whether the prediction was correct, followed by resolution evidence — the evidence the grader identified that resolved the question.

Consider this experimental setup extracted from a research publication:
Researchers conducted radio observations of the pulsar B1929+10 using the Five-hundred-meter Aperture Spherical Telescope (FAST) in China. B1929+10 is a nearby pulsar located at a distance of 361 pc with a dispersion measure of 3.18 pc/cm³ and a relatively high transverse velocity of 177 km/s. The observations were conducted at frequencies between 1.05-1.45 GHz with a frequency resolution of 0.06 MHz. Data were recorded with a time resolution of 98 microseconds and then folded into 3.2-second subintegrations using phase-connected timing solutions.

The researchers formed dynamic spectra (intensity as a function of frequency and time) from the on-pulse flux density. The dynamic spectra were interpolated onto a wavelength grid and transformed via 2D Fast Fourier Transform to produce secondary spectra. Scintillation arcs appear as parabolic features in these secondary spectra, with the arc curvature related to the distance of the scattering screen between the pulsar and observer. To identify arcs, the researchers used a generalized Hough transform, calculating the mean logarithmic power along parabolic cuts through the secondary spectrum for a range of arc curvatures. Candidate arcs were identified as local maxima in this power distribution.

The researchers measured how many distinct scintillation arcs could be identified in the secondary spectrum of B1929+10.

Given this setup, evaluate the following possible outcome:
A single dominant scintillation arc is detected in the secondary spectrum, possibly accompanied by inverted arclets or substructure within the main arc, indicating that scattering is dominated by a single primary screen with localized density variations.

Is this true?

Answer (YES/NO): NO